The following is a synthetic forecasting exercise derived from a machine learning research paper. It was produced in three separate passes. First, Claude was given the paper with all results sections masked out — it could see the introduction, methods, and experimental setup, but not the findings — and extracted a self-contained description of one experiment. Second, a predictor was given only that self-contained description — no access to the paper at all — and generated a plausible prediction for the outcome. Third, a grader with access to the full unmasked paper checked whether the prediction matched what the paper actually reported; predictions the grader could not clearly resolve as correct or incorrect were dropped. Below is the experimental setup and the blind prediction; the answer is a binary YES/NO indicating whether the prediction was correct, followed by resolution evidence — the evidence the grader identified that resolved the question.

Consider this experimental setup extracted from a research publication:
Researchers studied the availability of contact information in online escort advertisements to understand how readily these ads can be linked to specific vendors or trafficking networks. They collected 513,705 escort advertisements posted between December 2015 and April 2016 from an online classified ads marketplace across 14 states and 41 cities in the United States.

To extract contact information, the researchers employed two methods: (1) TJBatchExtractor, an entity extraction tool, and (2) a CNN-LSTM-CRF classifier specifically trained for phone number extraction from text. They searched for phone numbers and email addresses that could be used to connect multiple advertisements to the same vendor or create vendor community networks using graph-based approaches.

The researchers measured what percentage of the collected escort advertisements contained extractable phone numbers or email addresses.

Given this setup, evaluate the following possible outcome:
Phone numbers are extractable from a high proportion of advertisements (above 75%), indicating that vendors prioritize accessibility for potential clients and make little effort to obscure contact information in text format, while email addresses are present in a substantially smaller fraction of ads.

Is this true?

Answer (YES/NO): NO